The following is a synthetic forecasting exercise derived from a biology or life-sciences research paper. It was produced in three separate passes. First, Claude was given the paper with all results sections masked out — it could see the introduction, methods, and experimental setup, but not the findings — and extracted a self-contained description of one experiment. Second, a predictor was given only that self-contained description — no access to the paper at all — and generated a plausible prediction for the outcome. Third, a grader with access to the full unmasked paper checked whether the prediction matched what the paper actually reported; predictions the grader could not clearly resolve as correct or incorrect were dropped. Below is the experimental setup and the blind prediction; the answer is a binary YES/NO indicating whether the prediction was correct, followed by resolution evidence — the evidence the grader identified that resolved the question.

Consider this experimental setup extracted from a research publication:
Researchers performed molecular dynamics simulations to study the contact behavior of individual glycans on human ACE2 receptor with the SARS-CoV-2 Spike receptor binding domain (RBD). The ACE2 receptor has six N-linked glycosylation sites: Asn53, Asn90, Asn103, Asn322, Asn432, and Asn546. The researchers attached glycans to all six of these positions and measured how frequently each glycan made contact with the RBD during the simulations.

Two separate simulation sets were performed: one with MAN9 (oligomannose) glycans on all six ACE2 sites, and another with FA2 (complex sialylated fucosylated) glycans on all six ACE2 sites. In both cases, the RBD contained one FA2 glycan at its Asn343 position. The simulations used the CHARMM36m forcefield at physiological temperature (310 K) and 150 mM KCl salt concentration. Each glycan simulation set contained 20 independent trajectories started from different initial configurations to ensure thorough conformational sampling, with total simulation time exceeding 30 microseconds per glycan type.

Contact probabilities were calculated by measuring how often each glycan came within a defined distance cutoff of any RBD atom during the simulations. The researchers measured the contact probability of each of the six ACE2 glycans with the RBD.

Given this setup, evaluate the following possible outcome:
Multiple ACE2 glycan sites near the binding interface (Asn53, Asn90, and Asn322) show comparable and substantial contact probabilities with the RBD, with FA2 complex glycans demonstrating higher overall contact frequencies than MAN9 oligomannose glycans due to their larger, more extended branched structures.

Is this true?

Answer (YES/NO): NO